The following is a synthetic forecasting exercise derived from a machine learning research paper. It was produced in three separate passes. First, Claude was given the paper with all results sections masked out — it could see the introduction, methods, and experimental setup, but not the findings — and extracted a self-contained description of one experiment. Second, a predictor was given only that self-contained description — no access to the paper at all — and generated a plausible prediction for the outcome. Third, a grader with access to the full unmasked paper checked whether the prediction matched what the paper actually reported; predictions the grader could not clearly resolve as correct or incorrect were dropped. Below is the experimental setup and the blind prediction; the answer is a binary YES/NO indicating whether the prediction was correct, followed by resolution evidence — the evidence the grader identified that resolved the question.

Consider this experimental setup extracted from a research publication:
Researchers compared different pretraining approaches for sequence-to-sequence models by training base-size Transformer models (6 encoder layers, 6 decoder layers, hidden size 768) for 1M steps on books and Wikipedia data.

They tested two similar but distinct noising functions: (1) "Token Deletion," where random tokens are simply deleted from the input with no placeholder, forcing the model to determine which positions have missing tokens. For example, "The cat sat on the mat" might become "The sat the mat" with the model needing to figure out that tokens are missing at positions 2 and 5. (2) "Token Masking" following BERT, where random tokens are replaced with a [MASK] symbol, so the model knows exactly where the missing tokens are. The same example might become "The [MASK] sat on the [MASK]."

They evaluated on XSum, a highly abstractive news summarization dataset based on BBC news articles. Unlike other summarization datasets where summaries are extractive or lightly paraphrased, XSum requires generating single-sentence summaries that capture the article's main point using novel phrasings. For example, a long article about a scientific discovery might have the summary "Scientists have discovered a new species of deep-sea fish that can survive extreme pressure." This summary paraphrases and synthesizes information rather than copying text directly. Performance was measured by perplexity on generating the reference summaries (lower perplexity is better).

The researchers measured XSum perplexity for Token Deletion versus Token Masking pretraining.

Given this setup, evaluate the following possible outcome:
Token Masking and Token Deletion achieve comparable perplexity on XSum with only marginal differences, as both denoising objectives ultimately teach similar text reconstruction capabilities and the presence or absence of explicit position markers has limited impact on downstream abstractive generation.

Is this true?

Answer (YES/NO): NO